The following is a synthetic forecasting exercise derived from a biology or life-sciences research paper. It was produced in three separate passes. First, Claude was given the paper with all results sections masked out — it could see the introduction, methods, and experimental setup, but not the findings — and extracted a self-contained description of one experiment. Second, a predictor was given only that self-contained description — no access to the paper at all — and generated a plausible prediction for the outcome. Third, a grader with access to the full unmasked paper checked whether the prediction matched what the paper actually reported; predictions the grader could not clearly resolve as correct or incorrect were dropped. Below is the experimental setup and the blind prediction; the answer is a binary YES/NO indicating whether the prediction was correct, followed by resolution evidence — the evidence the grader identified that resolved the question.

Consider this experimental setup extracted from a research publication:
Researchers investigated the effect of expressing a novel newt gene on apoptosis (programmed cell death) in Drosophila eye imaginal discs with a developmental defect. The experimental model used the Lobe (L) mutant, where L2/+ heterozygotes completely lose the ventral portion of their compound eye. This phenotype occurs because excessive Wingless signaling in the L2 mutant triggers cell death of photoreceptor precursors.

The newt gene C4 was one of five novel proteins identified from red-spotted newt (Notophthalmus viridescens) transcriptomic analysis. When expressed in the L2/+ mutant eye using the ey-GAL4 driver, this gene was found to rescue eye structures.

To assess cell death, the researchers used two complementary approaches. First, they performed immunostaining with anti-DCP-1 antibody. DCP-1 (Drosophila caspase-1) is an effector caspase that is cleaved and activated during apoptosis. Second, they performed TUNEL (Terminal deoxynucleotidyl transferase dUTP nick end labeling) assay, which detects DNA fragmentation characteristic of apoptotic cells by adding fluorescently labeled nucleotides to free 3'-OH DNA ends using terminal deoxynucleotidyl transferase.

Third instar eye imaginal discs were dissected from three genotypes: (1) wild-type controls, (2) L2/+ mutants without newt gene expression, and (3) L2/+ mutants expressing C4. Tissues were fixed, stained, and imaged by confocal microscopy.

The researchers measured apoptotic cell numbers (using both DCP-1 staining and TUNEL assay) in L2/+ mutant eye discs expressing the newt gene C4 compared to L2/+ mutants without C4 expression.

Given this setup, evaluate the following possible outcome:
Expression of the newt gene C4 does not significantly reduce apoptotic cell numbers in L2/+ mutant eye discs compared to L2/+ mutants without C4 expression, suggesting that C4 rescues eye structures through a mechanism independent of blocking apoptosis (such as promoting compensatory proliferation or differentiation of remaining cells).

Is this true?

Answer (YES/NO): NO